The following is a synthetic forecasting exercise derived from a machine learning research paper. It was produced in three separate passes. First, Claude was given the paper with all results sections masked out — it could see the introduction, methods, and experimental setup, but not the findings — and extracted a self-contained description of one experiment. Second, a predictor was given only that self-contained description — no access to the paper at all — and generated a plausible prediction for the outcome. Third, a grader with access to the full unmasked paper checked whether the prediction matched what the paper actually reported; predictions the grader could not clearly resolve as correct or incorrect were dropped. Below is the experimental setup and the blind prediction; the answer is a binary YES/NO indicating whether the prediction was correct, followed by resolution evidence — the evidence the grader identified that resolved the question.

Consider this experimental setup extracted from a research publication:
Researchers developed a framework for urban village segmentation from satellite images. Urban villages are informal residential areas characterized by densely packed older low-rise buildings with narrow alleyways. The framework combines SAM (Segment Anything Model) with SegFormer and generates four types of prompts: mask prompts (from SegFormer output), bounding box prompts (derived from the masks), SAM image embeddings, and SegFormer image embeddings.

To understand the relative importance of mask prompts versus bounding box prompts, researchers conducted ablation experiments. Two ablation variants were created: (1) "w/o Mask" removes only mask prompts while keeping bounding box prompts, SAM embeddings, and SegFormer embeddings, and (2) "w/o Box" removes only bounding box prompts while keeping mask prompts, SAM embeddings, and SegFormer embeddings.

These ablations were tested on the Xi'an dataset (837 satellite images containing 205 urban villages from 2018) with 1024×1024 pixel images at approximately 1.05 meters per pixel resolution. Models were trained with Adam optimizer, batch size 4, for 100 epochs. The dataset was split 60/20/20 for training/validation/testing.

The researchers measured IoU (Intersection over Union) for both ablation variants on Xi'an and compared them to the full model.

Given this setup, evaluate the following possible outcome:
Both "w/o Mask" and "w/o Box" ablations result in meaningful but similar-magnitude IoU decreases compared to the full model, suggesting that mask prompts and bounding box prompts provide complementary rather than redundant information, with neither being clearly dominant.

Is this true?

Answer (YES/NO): NO